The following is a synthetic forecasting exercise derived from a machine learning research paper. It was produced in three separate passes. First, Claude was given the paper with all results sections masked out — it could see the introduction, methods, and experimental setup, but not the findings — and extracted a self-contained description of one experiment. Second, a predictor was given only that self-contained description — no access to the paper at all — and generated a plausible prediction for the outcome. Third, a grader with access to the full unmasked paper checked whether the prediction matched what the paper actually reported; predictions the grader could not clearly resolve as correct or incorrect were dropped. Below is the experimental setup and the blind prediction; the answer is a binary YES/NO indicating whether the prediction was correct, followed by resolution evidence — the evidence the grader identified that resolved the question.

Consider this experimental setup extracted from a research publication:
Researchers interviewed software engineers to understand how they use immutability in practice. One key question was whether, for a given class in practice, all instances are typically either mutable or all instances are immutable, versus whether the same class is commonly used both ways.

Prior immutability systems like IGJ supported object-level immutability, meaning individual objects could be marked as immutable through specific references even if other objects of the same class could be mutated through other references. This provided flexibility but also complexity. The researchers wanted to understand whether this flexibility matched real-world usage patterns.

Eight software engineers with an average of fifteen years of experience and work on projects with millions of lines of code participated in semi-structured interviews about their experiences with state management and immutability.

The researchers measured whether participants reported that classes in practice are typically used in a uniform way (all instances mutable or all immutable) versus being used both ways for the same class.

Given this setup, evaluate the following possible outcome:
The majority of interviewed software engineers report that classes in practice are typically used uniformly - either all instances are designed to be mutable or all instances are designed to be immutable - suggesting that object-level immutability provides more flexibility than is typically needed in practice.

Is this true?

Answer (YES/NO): YES